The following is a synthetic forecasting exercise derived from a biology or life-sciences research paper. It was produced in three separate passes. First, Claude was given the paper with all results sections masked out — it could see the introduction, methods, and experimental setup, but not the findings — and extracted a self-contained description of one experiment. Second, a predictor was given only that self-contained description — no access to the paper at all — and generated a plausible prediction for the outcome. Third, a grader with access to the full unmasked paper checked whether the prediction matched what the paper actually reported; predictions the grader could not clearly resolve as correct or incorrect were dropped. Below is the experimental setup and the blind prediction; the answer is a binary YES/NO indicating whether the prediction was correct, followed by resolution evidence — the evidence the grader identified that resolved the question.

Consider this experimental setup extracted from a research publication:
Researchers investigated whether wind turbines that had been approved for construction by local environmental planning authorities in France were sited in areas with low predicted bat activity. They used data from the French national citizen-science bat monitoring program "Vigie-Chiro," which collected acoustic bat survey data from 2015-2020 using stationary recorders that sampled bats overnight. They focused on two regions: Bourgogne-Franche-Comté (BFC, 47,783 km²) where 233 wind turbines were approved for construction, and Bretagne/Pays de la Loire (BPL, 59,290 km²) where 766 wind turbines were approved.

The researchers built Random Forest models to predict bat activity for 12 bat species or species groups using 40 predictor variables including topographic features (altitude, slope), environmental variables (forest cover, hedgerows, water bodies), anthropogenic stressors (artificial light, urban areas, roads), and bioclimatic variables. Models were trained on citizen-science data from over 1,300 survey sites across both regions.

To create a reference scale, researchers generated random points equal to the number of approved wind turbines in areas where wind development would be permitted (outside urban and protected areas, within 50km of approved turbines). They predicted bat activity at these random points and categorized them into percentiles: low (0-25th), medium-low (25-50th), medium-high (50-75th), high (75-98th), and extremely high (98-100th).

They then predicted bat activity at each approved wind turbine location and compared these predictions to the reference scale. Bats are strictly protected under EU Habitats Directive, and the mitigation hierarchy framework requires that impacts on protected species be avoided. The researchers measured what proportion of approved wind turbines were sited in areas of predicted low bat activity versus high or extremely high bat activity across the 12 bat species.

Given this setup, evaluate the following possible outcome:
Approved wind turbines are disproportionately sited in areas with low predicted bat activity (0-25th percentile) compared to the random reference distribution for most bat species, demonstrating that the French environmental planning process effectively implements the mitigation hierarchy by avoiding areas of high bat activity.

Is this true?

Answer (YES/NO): NO